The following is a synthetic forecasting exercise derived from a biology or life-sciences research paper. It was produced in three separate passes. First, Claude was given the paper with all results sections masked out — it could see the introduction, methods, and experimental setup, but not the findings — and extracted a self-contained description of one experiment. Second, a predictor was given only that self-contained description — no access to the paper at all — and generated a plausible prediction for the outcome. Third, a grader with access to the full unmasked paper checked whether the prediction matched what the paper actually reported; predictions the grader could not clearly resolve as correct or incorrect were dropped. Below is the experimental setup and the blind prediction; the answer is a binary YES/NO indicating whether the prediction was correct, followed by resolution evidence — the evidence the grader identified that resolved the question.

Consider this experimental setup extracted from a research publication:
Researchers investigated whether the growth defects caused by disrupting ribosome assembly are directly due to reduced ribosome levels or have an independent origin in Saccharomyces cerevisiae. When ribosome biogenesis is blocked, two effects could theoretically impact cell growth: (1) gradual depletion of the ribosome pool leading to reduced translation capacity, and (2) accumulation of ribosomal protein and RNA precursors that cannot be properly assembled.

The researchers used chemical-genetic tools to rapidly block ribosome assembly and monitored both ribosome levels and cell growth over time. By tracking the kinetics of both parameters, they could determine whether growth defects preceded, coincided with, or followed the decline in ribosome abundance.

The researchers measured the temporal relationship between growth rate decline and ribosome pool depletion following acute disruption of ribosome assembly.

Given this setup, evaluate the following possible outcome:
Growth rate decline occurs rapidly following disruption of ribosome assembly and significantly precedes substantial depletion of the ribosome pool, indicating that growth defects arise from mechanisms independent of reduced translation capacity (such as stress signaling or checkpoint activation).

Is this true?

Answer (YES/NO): YES